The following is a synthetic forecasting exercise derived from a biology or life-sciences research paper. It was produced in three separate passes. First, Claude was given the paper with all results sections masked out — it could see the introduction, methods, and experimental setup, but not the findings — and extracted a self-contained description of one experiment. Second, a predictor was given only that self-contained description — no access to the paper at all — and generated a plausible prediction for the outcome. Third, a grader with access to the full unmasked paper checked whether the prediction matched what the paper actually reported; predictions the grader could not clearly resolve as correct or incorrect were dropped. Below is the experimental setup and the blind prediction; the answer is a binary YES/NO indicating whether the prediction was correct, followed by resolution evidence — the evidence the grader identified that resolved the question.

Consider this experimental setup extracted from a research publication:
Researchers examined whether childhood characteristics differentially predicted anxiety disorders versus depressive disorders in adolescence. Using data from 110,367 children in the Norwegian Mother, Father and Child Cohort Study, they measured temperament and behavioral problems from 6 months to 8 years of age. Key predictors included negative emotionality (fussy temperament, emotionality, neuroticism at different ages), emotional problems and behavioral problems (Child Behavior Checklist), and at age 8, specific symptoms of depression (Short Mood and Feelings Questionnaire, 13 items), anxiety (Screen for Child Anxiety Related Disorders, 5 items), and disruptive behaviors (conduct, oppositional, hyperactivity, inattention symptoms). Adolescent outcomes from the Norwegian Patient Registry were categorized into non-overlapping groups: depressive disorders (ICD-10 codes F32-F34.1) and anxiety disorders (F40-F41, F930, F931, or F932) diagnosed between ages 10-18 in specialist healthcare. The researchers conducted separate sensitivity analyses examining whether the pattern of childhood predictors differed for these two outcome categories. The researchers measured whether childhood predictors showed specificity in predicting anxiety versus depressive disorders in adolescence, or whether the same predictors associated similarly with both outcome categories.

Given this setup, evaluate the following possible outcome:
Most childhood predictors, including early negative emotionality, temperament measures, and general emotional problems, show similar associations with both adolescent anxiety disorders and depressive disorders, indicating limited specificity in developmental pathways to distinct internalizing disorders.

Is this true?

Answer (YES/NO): YES